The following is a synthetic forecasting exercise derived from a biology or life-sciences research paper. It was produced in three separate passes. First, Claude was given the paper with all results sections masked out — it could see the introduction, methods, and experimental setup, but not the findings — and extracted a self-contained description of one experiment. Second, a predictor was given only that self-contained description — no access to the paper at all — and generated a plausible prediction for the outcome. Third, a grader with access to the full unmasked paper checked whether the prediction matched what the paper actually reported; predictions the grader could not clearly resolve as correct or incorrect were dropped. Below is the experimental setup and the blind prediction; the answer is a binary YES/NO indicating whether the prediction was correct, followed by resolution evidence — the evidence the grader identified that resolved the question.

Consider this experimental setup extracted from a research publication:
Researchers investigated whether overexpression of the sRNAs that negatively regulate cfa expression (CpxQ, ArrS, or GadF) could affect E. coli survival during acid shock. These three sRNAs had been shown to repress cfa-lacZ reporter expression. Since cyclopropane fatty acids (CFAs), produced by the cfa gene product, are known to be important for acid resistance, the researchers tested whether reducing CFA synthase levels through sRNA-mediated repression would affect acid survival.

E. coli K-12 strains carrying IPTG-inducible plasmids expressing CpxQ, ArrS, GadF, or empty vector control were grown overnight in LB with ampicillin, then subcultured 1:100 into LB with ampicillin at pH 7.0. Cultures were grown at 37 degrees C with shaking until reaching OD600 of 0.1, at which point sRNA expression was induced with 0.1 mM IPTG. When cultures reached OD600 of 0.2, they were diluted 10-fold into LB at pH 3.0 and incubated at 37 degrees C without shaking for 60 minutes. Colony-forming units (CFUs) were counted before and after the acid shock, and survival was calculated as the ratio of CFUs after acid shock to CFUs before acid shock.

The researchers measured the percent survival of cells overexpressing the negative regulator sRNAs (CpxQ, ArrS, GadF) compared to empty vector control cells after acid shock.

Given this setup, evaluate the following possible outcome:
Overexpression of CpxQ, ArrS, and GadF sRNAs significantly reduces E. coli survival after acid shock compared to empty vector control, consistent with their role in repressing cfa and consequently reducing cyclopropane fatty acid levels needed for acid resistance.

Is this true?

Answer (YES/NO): NO